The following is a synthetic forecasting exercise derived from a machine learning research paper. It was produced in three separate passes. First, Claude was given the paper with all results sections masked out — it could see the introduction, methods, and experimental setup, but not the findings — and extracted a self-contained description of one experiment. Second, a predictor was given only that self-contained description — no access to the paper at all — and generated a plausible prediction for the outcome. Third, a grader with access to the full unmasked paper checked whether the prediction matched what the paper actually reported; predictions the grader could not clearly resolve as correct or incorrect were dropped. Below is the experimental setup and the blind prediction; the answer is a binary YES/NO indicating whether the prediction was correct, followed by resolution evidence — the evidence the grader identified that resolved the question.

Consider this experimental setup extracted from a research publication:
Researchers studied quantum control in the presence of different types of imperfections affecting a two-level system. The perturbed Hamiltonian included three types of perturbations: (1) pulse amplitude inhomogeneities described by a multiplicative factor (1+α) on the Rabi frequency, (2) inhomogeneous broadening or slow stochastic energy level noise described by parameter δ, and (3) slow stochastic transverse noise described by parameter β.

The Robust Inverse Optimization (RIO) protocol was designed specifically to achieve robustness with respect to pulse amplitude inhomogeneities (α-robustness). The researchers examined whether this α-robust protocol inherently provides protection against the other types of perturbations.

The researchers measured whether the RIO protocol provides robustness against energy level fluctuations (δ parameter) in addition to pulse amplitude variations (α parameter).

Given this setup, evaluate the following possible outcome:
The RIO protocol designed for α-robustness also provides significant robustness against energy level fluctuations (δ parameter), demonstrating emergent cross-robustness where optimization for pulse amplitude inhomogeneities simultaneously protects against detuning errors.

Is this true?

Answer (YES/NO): NO